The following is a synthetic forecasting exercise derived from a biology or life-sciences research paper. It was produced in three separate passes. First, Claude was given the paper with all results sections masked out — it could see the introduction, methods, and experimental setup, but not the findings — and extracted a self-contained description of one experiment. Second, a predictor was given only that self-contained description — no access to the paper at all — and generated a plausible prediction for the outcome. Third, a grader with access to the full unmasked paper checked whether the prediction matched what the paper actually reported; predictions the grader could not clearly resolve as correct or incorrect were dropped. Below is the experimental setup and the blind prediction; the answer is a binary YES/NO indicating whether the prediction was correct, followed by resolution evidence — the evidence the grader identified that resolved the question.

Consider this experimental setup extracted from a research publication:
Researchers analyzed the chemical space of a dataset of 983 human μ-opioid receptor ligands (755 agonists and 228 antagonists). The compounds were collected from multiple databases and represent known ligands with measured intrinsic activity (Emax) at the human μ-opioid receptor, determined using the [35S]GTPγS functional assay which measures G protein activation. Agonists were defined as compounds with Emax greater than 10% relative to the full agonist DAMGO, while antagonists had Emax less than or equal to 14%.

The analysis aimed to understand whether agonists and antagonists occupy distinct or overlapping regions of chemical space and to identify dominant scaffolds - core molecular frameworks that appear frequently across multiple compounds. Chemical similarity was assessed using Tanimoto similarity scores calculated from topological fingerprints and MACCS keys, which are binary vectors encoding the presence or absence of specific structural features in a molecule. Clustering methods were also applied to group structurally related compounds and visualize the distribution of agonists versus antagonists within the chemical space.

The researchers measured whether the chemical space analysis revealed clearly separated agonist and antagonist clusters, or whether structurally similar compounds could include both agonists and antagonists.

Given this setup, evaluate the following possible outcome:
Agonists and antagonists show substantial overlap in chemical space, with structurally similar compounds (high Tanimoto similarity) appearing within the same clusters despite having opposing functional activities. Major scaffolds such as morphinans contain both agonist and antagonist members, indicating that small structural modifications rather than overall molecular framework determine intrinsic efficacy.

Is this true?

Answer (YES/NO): YES